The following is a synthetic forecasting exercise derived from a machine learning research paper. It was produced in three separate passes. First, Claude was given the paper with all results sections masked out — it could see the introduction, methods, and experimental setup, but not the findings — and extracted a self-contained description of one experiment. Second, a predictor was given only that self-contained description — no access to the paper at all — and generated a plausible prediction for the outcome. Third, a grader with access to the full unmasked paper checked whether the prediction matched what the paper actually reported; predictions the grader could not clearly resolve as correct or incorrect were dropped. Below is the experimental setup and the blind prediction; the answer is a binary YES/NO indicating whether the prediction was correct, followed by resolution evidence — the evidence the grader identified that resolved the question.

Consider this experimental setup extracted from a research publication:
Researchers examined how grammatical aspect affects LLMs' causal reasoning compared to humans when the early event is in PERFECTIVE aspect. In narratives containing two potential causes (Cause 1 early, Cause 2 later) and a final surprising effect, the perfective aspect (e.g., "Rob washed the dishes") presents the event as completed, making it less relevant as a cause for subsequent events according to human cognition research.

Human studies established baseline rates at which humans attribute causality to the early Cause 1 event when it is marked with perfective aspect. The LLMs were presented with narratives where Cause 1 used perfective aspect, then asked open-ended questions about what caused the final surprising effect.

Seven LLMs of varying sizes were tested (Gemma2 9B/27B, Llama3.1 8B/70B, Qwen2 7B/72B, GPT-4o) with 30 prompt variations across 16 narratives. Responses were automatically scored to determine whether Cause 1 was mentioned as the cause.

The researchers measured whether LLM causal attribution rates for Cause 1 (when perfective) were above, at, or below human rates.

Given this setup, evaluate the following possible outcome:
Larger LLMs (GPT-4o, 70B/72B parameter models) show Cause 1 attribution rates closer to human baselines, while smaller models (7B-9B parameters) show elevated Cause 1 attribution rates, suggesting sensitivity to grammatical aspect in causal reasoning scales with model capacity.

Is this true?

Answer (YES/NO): NO